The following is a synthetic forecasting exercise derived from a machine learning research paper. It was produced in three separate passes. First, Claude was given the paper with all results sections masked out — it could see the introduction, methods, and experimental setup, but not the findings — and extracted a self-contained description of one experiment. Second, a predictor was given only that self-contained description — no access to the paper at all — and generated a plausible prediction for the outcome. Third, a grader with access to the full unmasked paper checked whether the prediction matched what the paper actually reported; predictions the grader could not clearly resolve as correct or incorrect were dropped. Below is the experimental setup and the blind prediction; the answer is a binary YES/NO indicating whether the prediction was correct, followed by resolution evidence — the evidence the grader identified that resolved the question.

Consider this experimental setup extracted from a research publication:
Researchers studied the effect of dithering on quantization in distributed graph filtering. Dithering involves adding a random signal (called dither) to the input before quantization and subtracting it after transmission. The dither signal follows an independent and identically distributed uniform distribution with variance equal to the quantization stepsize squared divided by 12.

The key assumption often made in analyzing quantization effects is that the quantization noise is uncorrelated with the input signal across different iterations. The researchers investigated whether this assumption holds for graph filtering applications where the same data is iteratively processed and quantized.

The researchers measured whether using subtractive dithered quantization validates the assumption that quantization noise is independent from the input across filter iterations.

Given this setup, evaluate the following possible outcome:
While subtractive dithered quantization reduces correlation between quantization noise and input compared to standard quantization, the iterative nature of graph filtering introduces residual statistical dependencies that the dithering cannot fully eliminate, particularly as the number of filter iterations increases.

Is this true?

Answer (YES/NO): NO